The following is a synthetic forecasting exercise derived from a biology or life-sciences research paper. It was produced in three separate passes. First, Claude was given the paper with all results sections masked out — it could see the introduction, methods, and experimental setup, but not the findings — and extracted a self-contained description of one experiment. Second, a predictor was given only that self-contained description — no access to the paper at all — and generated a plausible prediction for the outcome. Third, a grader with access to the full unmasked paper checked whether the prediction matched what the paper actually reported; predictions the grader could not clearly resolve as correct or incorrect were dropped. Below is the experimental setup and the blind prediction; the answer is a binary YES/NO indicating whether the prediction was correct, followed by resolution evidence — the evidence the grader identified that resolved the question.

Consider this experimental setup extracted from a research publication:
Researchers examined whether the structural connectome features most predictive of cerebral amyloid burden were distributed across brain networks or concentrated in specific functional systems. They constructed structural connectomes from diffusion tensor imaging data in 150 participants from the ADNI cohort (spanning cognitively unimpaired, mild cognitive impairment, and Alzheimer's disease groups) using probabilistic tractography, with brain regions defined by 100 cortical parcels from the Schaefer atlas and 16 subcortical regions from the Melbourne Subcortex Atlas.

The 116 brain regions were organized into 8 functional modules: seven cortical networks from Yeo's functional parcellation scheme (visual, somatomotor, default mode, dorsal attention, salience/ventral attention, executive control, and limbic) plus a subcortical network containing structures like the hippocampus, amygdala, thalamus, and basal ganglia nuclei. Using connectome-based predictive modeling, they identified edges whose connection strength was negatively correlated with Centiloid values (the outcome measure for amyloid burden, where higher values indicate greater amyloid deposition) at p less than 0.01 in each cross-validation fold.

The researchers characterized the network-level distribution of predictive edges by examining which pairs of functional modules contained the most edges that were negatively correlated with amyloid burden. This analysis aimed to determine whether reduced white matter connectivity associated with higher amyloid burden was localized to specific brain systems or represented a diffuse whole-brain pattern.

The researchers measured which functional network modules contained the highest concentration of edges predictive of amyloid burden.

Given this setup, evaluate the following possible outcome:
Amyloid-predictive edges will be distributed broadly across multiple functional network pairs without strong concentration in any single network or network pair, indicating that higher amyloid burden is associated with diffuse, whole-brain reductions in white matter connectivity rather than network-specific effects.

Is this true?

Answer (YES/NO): NO